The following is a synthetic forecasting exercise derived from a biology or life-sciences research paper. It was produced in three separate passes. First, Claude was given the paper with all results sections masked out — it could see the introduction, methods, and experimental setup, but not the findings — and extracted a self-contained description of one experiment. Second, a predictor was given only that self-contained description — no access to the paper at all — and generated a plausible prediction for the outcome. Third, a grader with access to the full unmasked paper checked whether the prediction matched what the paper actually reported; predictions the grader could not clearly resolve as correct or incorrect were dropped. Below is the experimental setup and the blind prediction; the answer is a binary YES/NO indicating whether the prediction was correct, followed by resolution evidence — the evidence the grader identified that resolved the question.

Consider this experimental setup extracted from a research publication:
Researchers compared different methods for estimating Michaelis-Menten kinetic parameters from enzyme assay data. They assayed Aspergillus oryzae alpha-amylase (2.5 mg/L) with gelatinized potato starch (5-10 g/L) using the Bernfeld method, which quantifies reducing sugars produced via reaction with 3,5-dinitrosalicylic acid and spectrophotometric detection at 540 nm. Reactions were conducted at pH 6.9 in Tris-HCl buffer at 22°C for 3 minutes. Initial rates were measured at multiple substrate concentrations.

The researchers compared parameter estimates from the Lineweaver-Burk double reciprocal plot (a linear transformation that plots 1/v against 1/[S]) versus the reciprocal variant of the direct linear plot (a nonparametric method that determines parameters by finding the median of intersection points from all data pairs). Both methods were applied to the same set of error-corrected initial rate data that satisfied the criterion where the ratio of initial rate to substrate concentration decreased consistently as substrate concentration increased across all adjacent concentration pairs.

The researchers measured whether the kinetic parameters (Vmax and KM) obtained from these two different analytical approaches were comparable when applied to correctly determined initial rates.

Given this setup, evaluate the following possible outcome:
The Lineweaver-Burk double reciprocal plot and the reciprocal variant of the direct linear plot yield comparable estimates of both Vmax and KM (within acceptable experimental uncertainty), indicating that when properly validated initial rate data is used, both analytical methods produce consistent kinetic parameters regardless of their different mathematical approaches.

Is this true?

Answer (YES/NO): YES